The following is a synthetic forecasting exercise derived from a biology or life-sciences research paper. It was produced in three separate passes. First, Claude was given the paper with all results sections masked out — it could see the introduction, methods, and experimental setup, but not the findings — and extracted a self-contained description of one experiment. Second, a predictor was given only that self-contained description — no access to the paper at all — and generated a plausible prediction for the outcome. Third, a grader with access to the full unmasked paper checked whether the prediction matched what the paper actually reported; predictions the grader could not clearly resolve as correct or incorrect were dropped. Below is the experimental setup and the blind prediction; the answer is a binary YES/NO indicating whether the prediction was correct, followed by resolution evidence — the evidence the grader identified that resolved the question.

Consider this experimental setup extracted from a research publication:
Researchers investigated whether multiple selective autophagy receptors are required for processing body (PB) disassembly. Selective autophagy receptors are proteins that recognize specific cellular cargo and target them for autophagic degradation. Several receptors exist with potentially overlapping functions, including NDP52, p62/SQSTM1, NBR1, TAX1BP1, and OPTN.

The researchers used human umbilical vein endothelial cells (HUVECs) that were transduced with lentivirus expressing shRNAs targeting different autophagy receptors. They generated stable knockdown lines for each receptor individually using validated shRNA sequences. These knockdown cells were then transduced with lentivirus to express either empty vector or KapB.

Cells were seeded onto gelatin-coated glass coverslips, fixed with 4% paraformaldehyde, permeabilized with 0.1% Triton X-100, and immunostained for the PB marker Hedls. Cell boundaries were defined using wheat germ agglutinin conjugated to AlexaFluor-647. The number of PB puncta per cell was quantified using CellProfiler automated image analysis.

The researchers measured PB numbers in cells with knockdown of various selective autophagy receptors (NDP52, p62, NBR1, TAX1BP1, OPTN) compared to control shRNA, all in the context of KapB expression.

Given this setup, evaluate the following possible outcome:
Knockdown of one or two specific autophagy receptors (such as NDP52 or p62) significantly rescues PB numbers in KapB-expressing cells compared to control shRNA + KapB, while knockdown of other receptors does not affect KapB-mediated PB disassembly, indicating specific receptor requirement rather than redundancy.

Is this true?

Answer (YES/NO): YES